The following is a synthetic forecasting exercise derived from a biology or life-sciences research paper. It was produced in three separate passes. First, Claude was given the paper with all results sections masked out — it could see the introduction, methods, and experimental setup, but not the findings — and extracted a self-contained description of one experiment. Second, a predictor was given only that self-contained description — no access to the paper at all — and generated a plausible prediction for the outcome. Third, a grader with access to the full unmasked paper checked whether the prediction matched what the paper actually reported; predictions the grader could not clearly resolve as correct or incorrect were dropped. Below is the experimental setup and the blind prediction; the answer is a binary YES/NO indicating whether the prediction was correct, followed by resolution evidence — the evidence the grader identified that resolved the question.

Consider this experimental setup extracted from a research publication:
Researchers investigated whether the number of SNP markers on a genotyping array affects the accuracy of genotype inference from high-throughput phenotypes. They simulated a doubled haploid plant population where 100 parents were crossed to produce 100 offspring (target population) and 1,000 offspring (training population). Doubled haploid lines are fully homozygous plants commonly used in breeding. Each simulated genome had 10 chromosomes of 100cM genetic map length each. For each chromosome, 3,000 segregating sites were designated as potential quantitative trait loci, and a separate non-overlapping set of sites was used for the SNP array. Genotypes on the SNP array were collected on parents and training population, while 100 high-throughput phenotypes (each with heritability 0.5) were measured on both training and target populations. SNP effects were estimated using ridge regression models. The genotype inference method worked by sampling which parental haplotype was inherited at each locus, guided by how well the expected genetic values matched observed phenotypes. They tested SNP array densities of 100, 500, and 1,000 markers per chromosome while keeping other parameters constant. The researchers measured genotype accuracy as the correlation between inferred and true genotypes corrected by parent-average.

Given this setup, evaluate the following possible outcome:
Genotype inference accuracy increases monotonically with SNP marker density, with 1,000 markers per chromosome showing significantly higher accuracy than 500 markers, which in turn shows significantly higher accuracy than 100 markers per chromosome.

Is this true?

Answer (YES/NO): NO